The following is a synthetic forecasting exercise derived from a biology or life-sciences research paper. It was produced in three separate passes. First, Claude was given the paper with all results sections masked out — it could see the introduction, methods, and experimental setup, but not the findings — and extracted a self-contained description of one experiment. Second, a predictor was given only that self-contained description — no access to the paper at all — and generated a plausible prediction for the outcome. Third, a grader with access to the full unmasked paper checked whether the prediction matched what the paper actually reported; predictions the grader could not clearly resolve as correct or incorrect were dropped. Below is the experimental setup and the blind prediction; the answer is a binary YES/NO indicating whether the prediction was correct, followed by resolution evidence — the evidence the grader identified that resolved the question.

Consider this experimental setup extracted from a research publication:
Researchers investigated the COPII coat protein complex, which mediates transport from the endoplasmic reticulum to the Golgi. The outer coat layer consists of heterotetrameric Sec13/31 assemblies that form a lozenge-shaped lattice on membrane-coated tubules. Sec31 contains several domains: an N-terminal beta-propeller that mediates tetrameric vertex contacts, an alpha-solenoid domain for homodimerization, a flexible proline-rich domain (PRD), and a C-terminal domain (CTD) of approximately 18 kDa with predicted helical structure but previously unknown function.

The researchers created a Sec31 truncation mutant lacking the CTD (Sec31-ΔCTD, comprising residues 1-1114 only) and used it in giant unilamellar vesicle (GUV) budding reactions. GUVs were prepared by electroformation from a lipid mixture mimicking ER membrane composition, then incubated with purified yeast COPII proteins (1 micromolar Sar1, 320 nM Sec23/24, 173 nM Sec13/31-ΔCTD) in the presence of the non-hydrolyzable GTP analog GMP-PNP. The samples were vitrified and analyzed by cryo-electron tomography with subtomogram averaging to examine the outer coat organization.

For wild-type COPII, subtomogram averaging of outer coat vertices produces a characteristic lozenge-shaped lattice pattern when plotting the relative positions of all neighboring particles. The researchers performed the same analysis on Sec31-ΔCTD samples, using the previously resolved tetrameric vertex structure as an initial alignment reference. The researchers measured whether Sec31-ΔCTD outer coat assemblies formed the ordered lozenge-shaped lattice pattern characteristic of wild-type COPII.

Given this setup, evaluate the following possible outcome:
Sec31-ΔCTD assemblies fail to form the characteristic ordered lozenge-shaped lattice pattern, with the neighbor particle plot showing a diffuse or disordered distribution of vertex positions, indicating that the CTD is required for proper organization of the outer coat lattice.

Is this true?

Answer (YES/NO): YES